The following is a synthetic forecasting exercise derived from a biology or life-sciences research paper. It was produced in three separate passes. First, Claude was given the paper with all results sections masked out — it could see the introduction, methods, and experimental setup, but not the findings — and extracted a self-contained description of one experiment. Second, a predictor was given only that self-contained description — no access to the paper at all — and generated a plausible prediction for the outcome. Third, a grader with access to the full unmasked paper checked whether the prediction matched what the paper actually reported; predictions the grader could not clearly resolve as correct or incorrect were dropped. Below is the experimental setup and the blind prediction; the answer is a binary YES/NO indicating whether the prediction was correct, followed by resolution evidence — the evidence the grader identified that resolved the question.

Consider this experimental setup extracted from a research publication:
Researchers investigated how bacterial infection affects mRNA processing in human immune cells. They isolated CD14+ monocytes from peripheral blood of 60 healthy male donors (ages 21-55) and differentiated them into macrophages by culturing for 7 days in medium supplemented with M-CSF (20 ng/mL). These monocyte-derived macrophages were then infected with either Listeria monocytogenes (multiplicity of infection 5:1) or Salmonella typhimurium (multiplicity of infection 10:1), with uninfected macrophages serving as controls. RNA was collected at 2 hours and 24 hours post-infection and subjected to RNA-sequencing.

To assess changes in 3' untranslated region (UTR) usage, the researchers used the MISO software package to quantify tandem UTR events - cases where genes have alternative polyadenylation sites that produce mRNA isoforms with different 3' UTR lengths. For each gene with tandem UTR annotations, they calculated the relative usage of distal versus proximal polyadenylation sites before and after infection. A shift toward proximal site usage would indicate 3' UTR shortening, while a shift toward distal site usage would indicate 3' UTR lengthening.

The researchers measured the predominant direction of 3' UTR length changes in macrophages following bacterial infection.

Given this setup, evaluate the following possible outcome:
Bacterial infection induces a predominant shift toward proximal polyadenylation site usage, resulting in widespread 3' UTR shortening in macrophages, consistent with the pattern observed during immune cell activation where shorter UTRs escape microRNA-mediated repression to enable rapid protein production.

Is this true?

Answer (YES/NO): YES